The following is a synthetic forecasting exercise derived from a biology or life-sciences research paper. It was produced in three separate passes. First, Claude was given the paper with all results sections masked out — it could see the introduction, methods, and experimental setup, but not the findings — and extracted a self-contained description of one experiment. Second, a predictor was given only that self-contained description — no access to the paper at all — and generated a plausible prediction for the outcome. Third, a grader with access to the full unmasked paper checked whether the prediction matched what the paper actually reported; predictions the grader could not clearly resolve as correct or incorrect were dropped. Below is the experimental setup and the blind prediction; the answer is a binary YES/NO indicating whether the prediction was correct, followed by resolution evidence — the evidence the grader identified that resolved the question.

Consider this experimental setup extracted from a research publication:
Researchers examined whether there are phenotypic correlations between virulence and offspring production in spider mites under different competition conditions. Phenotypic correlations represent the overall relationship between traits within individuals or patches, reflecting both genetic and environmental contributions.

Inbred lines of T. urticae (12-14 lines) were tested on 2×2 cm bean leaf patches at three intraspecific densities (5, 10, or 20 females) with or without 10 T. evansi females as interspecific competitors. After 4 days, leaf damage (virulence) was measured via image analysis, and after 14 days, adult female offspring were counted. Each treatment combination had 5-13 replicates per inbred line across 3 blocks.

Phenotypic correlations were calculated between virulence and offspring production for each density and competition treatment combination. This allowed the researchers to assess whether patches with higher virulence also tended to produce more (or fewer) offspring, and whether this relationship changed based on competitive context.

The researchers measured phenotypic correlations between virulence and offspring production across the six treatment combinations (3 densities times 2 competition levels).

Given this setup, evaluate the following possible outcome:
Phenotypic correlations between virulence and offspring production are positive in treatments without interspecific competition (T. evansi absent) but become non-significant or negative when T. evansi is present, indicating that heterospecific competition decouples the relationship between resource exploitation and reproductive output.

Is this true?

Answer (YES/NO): NO